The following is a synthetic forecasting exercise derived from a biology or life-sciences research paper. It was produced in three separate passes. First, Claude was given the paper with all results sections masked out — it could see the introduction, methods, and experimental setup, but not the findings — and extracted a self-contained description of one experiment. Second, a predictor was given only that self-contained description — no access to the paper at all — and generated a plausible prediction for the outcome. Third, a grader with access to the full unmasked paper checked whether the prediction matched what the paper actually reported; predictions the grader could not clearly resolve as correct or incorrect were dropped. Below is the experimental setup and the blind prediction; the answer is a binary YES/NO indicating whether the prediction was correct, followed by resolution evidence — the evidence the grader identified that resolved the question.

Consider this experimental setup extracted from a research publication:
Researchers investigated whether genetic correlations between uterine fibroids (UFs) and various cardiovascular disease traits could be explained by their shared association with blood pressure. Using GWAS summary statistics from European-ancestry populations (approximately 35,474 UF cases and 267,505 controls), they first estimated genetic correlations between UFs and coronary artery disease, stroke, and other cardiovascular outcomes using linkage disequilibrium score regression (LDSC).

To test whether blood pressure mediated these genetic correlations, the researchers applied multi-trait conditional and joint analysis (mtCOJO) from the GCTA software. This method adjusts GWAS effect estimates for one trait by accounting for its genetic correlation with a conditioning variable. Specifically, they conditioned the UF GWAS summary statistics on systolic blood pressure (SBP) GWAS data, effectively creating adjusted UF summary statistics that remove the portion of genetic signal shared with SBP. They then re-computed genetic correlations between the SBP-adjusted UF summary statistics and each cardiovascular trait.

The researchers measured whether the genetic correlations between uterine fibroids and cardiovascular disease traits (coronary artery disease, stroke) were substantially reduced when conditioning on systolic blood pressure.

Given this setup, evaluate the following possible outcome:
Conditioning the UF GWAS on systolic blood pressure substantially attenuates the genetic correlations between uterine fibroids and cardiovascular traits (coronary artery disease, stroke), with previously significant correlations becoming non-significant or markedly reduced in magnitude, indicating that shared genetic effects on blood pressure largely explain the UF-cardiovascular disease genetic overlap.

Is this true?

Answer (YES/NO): NO